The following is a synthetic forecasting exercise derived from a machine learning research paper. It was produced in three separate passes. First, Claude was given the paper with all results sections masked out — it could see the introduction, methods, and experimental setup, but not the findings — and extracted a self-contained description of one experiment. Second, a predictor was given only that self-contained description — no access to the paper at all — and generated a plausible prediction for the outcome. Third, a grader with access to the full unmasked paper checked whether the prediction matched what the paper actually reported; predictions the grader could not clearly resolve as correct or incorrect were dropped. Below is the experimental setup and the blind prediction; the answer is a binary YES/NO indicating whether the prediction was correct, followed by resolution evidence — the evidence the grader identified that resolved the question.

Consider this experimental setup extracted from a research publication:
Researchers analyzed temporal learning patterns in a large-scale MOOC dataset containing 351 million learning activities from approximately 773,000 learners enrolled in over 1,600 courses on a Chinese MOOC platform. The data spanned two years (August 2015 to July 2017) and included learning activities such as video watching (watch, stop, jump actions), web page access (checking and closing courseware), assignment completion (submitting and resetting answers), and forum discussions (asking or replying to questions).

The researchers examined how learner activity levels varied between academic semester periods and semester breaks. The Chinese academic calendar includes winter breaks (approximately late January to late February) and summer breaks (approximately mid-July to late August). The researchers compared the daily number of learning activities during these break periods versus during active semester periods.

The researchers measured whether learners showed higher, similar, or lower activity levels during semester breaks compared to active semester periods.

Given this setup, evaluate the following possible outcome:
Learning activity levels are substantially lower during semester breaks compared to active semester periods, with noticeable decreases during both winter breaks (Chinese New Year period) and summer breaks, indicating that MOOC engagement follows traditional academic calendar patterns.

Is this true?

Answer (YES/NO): YES